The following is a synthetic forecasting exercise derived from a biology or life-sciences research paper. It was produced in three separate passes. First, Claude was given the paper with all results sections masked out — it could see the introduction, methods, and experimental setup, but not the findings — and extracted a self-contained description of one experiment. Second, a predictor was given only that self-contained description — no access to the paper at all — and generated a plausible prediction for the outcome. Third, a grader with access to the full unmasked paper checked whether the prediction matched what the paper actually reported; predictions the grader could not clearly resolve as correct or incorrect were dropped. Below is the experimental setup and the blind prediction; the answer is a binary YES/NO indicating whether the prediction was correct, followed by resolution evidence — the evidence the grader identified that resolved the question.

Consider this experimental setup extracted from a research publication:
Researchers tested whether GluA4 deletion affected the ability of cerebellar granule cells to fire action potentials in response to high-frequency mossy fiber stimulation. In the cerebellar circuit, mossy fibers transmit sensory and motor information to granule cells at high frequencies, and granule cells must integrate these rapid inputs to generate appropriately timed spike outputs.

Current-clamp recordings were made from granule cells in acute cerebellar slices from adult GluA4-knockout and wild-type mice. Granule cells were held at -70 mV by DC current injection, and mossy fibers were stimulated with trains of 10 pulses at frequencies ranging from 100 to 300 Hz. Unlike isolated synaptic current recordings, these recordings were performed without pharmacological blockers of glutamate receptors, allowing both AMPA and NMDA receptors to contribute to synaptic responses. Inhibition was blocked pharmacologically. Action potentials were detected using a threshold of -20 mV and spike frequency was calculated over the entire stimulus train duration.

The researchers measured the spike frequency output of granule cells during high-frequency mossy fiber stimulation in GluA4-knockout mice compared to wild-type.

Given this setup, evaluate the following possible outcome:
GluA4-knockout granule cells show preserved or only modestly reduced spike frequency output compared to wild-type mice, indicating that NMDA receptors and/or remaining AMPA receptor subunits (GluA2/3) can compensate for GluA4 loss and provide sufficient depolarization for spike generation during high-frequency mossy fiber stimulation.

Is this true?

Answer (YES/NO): NO